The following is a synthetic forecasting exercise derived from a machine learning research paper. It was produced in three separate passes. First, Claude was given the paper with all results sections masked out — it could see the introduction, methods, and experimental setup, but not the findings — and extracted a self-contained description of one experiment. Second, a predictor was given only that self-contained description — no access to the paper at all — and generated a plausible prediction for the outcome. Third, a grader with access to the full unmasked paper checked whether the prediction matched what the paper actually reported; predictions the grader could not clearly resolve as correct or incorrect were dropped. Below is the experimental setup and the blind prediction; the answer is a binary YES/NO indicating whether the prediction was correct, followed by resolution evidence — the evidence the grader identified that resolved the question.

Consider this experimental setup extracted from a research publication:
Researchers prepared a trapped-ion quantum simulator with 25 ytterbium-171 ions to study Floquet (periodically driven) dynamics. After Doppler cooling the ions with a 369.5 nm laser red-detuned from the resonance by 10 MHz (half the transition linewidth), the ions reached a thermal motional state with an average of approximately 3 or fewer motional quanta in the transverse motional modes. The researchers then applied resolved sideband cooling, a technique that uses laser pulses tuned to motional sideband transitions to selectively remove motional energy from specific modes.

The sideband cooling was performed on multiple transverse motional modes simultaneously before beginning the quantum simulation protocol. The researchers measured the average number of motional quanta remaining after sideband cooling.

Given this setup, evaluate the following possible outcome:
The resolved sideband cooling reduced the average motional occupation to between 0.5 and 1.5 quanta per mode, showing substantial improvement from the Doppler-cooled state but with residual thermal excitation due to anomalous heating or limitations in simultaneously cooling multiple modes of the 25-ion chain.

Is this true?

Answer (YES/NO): NO